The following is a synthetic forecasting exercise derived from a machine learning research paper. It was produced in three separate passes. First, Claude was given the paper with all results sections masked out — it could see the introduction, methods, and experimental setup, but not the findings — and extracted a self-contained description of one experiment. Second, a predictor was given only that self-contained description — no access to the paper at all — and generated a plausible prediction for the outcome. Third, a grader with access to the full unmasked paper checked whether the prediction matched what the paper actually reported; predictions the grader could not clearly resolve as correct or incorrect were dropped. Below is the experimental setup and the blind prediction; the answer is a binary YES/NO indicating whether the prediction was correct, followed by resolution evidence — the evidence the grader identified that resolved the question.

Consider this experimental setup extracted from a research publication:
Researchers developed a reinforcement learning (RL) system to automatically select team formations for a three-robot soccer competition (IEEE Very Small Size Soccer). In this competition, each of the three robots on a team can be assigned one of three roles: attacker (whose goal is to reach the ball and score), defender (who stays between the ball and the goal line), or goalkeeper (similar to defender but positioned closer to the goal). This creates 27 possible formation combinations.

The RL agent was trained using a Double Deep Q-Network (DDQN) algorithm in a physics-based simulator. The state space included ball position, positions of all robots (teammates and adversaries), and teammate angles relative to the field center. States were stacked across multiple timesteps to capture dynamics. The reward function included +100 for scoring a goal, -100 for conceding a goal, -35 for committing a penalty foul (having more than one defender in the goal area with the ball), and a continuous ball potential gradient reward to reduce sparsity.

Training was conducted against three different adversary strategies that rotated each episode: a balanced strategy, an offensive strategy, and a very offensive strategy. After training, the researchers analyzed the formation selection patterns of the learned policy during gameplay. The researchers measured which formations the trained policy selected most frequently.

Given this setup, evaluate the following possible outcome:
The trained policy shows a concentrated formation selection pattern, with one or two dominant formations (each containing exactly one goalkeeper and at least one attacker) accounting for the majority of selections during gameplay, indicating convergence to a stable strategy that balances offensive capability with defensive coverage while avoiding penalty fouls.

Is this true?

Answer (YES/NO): NO